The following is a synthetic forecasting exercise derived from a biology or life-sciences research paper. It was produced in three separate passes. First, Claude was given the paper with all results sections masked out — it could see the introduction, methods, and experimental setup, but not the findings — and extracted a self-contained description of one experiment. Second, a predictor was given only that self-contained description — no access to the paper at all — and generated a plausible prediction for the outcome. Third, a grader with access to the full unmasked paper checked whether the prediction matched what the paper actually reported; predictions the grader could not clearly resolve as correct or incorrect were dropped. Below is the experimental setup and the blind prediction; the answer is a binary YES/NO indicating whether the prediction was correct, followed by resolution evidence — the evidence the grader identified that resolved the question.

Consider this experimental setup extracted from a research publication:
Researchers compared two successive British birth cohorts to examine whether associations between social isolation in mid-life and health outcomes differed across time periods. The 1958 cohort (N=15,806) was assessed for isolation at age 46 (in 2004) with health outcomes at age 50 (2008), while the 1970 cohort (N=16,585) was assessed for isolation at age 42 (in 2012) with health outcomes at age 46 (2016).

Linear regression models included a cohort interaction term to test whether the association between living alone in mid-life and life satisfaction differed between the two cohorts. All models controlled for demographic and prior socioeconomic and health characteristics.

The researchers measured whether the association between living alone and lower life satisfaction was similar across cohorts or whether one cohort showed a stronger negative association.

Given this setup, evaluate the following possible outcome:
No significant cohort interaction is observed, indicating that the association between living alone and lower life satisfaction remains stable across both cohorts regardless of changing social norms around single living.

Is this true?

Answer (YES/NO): YES